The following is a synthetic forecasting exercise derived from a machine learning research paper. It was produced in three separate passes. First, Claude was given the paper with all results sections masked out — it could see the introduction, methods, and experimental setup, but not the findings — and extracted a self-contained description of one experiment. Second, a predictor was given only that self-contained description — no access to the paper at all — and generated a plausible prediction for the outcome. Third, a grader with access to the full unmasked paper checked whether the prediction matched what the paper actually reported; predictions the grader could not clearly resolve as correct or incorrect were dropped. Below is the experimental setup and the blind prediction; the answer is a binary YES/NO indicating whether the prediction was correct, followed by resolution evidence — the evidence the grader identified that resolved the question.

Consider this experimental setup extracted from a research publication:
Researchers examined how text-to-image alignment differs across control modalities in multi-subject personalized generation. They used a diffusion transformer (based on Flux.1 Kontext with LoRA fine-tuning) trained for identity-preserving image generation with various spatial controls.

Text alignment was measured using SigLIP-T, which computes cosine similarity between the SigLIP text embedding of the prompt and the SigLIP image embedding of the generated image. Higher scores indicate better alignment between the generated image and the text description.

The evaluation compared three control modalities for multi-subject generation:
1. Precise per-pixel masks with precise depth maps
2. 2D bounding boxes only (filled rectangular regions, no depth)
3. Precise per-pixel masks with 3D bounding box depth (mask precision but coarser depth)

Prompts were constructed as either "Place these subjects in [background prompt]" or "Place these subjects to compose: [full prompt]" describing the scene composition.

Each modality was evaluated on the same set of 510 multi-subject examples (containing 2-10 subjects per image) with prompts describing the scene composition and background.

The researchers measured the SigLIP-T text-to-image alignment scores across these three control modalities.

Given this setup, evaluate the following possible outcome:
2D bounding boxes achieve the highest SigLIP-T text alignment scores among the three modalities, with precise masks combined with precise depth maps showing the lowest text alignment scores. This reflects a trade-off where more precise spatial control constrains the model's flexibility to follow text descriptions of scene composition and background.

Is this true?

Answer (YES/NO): NO